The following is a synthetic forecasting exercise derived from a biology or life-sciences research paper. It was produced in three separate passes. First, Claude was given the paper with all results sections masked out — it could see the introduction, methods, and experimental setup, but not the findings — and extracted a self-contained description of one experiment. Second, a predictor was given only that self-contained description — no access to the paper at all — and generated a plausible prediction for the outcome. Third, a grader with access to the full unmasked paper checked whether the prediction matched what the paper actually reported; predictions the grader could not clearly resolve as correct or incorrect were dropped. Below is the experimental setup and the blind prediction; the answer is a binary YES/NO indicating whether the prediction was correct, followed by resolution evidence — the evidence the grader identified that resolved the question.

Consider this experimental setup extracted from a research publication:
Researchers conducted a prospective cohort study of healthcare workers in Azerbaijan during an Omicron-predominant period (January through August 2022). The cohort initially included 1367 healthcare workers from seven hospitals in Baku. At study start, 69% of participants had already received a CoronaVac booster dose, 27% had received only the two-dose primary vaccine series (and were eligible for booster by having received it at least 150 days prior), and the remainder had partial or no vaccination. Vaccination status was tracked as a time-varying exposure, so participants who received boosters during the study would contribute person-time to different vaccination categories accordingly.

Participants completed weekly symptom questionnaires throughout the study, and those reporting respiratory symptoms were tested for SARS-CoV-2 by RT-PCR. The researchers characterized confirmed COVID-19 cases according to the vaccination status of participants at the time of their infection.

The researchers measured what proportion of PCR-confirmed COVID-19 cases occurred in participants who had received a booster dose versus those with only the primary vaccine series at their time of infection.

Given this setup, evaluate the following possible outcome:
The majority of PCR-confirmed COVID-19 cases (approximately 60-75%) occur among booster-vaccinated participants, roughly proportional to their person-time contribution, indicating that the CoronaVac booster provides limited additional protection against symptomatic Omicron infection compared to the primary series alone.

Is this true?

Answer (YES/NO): NO